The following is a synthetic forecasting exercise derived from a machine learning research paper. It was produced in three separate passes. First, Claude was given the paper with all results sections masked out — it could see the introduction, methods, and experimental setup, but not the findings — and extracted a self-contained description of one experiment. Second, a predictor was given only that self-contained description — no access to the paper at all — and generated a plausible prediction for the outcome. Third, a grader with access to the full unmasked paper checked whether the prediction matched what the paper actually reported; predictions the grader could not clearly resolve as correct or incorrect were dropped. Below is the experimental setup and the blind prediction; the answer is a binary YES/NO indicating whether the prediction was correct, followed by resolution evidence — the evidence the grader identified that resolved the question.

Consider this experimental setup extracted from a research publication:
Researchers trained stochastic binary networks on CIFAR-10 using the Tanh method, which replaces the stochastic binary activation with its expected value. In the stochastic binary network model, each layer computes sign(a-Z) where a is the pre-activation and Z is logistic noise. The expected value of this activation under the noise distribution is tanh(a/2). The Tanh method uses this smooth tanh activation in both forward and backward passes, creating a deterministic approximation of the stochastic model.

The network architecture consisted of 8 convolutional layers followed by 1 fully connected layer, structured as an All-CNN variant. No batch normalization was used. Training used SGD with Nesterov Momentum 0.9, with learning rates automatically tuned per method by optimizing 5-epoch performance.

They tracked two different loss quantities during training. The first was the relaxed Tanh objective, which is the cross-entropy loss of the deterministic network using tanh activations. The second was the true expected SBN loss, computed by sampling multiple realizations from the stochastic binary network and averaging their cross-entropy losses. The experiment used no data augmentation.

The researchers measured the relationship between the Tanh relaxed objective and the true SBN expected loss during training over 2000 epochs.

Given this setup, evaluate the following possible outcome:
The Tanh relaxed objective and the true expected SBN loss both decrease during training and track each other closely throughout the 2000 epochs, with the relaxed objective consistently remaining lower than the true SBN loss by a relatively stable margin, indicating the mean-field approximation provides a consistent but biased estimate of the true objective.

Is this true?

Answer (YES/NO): NO